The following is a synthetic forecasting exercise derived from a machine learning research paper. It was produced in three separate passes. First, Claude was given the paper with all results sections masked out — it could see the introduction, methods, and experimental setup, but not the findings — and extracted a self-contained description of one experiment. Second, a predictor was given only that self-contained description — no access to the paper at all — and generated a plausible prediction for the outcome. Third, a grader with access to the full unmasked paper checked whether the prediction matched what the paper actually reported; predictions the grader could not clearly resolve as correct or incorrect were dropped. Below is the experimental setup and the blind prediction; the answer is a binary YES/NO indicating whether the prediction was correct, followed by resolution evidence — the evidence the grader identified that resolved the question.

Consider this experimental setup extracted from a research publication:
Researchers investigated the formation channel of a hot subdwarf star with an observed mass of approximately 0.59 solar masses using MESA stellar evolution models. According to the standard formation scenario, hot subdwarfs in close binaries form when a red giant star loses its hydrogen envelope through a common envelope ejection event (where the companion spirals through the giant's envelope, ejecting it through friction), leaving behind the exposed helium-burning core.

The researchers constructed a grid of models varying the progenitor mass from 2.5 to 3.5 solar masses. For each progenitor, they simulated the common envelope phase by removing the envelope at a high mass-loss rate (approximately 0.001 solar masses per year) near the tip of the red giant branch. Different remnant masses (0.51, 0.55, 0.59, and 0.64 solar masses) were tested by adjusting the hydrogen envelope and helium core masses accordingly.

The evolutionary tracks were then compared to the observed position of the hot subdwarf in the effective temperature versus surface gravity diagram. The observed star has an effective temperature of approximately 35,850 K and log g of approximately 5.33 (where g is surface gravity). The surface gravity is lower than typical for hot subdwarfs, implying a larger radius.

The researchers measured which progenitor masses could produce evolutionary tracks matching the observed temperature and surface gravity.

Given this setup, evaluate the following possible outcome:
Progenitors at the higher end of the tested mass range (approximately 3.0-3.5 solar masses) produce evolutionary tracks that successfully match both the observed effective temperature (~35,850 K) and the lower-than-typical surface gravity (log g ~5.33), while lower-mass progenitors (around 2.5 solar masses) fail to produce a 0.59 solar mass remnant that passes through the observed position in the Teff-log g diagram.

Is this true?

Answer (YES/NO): NO